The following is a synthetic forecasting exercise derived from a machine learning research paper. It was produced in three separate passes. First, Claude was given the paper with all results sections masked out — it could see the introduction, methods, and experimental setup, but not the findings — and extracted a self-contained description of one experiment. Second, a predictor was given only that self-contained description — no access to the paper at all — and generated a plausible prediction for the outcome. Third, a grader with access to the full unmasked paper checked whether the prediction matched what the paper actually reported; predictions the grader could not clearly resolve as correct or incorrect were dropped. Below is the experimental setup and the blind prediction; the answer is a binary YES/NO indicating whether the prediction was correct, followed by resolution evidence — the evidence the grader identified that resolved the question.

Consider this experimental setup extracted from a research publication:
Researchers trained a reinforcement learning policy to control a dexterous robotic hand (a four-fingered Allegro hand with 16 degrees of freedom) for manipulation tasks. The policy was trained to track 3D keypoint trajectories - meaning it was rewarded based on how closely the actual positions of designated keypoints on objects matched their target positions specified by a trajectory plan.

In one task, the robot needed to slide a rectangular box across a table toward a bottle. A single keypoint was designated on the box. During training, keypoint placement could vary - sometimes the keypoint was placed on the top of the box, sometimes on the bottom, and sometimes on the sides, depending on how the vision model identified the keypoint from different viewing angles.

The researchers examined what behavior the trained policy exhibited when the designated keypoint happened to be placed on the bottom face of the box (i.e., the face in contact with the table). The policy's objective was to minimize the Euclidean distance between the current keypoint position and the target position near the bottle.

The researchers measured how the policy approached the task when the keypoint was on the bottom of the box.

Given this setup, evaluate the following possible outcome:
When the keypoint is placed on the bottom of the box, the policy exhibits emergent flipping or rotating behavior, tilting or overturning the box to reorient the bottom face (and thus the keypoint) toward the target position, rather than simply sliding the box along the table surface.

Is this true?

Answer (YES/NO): YES